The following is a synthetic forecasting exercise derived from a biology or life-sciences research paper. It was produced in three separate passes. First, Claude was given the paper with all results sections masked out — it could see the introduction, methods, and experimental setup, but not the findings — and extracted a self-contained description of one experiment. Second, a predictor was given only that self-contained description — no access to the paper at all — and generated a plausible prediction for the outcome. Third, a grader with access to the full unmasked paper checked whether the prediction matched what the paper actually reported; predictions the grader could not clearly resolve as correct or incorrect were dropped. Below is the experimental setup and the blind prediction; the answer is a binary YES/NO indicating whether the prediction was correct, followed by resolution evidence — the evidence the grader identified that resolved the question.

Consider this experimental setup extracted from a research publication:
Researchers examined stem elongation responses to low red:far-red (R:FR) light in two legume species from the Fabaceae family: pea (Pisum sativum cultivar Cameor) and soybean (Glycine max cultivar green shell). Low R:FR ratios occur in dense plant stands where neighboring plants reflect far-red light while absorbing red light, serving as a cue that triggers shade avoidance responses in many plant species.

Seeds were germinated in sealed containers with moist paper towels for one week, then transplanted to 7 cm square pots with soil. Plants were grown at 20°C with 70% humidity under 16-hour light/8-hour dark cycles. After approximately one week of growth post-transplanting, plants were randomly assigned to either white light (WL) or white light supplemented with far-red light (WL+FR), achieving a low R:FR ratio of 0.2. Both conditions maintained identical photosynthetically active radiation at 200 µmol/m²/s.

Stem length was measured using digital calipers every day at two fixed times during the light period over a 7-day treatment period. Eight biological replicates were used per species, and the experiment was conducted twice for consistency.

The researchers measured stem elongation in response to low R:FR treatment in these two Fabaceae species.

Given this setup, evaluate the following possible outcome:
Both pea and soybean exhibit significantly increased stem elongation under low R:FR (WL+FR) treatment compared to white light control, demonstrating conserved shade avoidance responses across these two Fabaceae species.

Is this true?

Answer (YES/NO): NO